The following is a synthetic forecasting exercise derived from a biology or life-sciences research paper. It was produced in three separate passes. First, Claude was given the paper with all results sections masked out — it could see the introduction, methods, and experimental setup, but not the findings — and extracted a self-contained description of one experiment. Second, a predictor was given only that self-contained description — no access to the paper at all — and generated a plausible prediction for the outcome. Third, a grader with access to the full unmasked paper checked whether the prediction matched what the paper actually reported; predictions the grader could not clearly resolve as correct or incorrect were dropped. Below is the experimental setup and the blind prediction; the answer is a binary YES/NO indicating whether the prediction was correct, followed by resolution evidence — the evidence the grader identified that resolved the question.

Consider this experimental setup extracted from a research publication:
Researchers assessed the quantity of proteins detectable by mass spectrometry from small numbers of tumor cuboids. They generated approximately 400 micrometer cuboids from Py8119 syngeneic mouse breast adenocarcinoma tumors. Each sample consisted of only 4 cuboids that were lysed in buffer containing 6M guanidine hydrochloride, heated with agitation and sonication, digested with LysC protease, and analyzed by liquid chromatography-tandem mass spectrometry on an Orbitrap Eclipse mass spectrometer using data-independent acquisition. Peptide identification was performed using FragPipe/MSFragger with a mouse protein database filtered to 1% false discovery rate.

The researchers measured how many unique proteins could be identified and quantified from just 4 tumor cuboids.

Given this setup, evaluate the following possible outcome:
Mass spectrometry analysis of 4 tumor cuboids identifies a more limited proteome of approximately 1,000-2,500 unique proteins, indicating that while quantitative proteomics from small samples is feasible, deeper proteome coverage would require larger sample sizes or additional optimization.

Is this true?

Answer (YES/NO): NO